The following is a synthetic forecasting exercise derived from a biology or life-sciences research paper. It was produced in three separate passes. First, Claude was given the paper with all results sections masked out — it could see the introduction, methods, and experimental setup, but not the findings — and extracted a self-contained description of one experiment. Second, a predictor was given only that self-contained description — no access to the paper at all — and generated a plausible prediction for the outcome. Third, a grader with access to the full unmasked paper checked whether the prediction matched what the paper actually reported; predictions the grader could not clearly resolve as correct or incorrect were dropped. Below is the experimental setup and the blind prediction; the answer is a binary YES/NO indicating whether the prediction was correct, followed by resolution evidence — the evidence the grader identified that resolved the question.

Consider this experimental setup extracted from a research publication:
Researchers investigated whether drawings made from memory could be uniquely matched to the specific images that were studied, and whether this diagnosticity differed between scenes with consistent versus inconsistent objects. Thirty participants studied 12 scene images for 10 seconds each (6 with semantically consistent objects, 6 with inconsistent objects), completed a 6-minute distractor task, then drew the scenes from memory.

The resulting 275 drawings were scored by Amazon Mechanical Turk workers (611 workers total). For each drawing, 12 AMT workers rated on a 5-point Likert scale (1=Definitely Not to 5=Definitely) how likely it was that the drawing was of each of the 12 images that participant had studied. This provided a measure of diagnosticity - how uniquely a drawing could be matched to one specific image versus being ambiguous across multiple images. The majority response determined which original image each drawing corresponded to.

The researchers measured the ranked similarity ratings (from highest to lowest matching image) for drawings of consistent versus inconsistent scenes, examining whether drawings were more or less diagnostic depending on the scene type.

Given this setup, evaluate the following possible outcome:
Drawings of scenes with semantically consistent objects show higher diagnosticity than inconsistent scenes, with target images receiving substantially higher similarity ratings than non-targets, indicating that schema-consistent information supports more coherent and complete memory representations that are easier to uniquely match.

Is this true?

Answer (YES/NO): NO